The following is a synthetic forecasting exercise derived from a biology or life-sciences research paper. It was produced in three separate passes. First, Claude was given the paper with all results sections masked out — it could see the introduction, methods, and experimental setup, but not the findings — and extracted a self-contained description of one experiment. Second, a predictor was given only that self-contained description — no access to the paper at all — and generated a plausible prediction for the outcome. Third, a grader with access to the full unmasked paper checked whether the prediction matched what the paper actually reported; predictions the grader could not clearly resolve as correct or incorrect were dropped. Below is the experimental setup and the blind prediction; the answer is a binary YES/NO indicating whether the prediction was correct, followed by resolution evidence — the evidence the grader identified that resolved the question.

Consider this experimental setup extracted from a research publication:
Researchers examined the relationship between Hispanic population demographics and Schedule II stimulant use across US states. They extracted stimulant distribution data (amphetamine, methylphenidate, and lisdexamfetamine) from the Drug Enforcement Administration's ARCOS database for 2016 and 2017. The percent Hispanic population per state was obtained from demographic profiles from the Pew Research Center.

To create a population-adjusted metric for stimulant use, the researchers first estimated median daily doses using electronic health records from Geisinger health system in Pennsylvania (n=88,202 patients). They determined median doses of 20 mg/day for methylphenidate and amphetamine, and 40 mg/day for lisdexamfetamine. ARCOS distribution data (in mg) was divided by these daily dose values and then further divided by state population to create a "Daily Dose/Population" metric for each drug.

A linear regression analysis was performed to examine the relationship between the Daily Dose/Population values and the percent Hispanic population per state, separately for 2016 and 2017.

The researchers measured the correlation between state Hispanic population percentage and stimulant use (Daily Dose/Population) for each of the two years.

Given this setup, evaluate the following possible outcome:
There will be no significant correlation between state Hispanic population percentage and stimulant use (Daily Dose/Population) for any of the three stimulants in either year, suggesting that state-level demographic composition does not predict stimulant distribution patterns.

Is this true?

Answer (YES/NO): NO